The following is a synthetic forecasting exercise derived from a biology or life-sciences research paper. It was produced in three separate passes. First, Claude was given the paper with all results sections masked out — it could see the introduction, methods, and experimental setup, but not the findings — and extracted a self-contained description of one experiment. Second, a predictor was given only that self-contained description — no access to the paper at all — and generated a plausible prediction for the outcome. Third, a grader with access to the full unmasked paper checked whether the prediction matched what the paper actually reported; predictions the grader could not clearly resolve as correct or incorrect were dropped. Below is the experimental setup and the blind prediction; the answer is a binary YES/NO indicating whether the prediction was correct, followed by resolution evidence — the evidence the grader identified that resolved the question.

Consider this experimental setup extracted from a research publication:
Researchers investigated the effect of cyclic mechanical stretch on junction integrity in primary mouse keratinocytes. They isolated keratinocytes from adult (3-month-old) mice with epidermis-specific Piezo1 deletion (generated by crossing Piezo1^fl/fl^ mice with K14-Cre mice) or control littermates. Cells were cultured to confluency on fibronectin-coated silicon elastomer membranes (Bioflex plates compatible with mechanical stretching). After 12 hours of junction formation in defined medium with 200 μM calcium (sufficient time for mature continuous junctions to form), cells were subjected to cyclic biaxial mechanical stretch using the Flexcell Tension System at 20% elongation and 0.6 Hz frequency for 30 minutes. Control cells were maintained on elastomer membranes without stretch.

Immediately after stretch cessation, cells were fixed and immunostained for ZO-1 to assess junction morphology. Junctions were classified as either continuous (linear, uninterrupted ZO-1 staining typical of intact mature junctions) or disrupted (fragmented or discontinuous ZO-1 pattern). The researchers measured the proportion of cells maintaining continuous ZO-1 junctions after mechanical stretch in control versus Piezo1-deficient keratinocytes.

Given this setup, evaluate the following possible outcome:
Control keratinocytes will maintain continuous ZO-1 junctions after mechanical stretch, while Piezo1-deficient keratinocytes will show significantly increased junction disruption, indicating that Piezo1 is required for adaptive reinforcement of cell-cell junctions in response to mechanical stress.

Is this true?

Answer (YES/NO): YES